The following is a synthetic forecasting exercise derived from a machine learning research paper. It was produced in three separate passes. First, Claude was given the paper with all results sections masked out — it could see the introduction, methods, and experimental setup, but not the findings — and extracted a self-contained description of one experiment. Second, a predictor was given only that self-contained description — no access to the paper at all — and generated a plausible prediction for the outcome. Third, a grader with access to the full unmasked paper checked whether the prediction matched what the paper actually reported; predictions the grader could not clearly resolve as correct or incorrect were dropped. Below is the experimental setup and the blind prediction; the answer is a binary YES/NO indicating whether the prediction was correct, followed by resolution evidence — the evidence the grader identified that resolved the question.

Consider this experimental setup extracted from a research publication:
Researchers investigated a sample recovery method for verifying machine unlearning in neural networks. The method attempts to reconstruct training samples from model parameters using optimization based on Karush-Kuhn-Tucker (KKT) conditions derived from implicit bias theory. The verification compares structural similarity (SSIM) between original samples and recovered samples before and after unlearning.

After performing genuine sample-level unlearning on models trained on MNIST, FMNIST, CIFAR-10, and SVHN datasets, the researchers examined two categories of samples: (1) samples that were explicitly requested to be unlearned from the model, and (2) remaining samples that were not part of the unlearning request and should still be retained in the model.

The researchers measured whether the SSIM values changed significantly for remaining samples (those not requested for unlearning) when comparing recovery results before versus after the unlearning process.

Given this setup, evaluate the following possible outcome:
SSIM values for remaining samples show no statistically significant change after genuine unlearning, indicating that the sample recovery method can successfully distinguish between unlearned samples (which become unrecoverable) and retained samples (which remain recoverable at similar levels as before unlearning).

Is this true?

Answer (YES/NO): YES